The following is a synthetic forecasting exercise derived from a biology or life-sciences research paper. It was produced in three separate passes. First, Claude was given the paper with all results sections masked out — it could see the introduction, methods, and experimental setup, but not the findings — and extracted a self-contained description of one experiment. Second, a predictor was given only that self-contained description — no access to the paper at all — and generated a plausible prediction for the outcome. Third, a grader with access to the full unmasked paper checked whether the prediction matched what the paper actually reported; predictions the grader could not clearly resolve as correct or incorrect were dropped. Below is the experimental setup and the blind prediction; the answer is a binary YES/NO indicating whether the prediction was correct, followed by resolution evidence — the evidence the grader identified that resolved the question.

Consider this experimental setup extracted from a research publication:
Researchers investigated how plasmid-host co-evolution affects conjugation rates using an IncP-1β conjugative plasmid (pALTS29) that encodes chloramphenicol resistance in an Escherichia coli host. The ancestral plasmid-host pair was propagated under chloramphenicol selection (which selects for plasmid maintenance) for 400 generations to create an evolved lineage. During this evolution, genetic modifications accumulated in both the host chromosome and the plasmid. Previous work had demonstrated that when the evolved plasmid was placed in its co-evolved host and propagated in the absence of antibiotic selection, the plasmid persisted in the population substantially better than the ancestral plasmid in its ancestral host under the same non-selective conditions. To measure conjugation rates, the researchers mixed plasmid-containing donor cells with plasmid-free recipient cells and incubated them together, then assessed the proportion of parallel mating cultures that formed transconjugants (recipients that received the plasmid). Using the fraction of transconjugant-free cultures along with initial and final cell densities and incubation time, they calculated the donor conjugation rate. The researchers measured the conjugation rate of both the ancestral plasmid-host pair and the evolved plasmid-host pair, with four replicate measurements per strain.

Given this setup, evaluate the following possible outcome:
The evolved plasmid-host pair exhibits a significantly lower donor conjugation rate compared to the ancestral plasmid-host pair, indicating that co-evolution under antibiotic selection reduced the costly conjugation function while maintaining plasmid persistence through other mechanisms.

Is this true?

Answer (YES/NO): NO